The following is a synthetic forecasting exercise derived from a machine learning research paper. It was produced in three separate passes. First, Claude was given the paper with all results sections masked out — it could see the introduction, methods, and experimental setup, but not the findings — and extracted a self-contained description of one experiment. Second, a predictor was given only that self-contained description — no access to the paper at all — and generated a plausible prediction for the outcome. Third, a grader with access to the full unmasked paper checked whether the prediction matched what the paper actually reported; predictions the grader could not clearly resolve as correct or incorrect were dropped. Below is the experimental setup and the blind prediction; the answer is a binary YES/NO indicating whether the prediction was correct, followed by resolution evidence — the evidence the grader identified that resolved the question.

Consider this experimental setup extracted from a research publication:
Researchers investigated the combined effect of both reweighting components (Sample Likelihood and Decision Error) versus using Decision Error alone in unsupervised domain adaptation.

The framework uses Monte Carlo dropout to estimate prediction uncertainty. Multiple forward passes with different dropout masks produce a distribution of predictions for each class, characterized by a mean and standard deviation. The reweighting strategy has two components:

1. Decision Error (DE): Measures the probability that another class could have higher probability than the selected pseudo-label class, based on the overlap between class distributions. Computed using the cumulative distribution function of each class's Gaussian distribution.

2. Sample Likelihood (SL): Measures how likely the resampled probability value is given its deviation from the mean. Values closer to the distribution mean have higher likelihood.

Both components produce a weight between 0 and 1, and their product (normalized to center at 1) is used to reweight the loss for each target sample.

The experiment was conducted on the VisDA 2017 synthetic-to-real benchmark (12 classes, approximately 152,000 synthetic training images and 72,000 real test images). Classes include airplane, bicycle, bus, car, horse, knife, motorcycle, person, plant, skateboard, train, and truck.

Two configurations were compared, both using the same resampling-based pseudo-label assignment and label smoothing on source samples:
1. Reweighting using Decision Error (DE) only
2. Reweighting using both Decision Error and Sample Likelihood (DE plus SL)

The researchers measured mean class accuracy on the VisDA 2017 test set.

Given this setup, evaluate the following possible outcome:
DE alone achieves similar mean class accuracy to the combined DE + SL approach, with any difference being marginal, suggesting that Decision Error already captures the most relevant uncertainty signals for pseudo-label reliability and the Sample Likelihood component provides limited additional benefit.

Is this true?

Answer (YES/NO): YES